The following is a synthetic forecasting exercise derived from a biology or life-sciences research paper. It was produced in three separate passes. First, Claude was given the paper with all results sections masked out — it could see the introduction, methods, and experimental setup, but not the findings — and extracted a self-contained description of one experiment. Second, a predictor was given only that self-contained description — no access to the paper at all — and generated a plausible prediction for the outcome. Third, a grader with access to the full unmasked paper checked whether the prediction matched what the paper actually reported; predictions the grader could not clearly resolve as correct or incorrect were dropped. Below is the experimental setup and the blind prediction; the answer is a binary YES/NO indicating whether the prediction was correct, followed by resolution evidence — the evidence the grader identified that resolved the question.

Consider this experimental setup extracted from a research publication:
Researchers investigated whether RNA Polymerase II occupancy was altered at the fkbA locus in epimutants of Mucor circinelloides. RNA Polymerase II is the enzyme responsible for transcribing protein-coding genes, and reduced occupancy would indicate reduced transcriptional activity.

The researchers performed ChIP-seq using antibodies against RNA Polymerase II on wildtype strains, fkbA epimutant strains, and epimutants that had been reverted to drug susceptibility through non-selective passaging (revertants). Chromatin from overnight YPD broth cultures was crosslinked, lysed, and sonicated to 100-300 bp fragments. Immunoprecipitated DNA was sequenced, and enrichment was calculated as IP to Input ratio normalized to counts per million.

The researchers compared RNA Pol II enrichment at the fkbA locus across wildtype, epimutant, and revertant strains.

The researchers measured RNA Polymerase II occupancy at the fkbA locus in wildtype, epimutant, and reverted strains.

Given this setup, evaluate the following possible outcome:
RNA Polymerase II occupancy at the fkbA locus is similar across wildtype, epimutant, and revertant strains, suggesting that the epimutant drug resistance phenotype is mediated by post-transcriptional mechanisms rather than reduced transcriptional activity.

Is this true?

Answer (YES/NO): YES